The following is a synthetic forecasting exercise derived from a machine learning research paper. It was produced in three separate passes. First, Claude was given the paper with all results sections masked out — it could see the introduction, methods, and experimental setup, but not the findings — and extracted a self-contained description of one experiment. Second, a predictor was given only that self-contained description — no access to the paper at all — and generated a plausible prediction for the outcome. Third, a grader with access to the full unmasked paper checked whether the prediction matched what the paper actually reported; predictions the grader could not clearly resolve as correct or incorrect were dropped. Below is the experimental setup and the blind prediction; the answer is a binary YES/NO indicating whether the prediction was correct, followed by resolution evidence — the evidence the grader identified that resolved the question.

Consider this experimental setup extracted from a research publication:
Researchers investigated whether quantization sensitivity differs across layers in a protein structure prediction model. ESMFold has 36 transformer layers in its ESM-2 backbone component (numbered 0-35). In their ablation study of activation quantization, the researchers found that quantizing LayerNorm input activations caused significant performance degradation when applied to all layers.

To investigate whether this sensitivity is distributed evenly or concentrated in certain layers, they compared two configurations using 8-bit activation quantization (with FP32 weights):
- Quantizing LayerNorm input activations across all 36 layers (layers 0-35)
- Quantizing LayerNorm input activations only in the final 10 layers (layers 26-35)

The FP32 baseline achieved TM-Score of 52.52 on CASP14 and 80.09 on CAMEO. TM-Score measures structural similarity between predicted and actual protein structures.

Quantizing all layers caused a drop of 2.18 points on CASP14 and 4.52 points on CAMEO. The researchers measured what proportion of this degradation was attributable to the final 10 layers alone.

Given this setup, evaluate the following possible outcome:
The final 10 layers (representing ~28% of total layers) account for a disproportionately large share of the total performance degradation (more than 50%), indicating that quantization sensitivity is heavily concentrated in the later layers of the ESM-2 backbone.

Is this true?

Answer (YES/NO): YES